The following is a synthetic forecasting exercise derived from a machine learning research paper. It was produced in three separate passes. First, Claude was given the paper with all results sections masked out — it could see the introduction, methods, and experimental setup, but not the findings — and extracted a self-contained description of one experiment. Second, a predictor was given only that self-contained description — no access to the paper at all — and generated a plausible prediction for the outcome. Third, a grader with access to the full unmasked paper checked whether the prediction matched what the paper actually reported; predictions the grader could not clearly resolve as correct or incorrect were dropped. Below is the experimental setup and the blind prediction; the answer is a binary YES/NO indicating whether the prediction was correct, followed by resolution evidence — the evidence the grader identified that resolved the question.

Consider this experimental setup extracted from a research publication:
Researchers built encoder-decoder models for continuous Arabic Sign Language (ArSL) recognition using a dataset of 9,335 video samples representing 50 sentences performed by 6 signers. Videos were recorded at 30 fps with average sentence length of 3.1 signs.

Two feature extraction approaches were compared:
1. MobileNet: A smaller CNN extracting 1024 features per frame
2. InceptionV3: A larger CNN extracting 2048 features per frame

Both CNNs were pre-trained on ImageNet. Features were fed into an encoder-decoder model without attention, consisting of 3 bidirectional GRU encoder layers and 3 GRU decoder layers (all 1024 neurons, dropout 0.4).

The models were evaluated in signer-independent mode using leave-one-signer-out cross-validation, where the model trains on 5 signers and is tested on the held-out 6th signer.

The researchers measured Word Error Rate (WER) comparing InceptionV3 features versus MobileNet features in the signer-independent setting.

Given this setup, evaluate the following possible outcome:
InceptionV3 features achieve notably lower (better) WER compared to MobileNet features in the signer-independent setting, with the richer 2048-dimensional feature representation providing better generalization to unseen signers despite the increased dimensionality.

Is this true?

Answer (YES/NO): NO